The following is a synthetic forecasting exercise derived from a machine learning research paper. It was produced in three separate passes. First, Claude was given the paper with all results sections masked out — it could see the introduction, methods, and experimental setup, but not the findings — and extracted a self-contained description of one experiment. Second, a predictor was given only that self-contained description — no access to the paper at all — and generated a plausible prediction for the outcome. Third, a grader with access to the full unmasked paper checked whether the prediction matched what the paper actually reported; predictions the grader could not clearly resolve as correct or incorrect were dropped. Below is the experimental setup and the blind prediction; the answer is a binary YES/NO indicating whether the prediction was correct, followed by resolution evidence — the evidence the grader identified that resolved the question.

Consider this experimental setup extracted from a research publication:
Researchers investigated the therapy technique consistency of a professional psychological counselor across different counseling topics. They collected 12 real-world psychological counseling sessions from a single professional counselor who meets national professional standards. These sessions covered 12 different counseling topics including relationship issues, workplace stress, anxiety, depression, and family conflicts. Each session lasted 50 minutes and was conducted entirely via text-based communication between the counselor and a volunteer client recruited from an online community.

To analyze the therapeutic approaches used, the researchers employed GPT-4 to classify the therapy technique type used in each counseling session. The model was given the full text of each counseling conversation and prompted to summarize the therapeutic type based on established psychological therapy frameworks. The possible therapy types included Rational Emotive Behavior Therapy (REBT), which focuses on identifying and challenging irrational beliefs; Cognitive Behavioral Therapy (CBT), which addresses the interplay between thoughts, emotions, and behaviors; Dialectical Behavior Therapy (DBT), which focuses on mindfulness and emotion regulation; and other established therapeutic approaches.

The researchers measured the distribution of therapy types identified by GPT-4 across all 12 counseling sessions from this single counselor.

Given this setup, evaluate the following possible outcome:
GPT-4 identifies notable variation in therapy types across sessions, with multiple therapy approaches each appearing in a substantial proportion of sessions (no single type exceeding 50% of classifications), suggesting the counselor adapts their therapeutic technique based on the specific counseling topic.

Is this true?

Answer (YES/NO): NO